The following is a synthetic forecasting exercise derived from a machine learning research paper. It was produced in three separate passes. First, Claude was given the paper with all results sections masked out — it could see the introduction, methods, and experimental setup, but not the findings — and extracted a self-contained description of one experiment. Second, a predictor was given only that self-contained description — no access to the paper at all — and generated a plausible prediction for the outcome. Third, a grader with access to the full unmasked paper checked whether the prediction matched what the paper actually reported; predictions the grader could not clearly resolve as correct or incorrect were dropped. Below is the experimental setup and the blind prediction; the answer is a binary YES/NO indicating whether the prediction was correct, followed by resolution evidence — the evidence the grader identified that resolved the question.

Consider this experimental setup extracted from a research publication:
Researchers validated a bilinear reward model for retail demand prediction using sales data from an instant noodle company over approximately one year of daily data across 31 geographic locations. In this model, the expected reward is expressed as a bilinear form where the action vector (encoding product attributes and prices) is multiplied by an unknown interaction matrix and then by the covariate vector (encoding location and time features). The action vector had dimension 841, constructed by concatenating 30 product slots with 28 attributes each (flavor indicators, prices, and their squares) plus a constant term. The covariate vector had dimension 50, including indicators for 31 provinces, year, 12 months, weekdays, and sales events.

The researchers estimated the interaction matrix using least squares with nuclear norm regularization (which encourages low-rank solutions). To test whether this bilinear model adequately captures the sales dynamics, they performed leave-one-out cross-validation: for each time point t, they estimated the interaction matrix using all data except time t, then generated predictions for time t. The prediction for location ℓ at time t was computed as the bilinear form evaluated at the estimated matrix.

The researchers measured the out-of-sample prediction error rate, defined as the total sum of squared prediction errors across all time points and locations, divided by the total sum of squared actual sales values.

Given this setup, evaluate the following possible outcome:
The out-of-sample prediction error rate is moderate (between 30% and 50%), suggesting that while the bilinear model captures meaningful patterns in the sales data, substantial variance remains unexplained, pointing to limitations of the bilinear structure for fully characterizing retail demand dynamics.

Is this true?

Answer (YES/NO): NO